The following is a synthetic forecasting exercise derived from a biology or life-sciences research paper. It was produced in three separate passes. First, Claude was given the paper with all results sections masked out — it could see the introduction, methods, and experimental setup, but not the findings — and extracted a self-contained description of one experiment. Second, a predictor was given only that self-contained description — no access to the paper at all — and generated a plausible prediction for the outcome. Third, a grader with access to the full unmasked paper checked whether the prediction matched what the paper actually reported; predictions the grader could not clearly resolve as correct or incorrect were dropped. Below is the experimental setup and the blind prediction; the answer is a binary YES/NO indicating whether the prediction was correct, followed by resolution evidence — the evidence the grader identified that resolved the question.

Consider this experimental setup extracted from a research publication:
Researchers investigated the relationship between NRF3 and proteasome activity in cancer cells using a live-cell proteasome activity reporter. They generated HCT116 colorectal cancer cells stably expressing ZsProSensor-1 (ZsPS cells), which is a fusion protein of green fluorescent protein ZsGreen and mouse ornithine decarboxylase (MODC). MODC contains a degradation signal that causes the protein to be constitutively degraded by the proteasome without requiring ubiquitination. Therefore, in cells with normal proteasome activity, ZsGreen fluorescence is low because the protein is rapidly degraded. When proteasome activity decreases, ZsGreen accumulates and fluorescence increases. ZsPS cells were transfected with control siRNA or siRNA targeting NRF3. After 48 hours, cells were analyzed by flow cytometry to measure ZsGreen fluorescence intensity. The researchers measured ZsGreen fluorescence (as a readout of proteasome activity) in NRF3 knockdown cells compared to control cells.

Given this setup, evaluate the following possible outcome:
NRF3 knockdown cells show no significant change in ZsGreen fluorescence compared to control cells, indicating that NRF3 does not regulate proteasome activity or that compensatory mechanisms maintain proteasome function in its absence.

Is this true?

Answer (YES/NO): YES